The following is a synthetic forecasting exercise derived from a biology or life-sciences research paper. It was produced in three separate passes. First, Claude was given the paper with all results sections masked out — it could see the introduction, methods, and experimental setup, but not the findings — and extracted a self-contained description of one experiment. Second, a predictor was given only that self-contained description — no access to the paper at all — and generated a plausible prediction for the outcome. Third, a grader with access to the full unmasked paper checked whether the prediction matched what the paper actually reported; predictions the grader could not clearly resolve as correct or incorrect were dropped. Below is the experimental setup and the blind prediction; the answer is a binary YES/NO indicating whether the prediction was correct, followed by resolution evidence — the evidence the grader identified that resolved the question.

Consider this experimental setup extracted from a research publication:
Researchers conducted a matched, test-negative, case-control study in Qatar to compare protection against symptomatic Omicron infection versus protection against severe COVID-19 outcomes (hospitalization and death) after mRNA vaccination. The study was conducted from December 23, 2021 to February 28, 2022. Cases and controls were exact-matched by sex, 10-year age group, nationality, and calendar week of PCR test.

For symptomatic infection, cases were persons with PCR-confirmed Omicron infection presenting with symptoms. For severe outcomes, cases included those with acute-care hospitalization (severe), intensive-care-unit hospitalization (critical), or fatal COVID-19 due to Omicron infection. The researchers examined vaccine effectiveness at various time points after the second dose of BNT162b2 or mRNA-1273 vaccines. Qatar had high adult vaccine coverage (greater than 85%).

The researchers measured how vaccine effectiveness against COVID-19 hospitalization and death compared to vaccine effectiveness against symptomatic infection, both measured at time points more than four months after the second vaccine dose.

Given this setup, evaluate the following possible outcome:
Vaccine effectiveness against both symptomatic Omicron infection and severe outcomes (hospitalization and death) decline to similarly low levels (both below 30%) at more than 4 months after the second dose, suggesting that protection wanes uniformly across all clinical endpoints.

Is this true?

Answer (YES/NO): NO